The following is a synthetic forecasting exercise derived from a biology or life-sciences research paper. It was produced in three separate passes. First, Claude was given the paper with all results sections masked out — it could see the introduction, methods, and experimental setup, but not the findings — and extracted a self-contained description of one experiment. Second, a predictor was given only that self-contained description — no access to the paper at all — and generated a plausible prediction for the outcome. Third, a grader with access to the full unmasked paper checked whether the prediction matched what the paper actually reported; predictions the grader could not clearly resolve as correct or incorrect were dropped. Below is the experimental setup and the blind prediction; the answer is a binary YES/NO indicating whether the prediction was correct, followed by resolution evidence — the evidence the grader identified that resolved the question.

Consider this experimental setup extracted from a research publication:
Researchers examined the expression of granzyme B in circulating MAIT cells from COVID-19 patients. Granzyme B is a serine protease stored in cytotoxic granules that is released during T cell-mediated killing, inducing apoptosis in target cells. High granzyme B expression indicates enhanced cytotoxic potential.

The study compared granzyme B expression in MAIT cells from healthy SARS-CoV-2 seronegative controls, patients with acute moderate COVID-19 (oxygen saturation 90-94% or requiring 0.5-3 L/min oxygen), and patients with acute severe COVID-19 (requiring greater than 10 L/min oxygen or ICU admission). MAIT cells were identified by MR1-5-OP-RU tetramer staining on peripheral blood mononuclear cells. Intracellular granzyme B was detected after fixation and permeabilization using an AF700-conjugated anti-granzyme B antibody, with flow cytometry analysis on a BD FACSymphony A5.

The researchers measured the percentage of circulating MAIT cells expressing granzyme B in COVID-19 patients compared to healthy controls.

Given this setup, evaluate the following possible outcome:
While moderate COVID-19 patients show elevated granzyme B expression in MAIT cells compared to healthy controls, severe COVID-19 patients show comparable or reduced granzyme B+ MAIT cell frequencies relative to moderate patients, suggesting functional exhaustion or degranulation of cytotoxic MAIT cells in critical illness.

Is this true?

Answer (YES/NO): NO